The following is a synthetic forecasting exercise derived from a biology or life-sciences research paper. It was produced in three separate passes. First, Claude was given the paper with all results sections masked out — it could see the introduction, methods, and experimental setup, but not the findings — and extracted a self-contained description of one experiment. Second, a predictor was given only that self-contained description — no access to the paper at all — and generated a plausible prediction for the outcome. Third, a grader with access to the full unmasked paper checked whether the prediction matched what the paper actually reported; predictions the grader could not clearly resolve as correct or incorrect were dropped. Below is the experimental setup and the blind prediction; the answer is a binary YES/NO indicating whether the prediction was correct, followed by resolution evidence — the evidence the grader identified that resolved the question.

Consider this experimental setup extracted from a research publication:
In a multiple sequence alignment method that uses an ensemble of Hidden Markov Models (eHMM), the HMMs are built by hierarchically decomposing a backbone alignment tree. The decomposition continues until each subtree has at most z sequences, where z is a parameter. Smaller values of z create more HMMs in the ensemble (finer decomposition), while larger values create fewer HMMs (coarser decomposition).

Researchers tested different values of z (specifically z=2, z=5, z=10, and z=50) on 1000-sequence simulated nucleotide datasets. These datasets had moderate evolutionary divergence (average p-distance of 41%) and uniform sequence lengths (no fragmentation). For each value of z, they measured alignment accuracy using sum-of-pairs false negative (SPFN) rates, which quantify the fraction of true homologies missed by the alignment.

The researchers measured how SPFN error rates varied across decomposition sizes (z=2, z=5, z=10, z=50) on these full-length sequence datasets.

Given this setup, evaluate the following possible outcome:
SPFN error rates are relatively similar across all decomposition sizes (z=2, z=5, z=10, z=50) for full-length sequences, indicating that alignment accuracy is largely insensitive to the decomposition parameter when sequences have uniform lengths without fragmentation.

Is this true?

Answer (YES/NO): YES